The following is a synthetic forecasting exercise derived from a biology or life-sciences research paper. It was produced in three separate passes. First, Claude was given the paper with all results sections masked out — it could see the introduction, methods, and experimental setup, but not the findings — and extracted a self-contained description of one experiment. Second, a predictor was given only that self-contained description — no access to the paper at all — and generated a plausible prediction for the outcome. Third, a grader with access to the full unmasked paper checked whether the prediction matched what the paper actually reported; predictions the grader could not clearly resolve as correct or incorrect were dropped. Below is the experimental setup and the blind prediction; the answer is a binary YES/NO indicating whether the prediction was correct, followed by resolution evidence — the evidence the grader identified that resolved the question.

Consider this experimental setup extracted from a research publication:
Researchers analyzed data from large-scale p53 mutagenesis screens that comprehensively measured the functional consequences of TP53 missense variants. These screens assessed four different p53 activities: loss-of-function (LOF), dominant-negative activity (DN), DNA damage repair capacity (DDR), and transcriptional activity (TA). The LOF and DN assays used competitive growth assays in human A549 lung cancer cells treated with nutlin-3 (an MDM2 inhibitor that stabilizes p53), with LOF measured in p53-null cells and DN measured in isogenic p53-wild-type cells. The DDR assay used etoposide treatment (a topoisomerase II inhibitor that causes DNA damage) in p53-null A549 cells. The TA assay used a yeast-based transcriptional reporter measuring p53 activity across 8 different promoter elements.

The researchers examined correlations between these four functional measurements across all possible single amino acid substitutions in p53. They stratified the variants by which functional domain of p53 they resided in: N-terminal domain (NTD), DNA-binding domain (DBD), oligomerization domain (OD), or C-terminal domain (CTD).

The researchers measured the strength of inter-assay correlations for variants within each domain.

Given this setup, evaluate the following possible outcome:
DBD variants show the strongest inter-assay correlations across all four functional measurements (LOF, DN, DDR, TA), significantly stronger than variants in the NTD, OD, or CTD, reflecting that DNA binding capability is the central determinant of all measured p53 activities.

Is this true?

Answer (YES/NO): YES